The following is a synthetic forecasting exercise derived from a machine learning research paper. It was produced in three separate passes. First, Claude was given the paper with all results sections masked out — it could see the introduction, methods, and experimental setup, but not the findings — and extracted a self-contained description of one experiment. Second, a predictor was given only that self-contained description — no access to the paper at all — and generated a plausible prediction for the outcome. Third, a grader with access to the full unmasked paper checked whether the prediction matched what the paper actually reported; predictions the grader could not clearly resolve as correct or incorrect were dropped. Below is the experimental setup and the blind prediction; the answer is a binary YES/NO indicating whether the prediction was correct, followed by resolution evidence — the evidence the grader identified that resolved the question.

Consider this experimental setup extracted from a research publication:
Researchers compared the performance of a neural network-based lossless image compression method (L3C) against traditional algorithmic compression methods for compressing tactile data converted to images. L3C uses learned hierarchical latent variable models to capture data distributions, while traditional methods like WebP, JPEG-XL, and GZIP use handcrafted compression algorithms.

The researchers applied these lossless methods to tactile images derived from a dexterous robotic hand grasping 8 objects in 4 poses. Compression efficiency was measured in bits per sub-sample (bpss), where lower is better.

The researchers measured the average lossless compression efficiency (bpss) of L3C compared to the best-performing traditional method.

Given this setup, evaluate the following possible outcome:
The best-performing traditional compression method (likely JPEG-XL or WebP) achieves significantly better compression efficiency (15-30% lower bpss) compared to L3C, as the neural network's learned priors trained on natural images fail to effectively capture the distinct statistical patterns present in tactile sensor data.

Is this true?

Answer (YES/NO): NO